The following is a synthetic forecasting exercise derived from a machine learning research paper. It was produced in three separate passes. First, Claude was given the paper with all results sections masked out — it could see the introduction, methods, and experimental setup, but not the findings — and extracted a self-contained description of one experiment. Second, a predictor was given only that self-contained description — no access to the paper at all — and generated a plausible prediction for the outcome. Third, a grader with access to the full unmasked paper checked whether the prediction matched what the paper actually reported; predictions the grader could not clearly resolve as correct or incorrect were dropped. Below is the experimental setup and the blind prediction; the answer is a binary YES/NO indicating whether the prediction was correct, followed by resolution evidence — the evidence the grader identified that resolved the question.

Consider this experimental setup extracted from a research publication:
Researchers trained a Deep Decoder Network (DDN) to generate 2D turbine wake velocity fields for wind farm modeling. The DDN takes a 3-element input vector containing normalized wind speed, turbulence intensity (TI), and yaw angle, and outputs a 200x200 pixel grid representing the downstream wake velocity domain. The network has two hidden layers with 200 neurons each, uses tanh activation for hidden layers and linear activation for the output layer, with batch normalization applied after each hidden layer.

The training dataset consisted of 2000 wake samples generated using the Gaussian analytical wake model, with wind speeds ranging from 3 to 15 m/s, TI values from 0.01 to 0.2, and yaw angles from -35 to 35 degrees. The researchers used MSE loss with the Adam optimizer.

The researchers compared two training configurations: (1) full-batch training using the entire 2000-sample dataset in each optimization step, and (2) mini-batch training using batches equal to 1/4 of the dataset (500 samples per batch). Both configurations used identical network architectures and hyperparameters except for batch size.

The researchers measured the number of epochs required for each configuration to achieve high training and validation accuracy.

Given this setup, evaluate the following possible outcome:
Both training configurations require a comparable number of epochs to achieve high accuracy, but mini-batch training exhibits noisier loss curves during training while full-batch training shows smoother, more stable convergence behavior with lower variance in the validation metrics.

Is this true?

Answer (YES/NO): NO